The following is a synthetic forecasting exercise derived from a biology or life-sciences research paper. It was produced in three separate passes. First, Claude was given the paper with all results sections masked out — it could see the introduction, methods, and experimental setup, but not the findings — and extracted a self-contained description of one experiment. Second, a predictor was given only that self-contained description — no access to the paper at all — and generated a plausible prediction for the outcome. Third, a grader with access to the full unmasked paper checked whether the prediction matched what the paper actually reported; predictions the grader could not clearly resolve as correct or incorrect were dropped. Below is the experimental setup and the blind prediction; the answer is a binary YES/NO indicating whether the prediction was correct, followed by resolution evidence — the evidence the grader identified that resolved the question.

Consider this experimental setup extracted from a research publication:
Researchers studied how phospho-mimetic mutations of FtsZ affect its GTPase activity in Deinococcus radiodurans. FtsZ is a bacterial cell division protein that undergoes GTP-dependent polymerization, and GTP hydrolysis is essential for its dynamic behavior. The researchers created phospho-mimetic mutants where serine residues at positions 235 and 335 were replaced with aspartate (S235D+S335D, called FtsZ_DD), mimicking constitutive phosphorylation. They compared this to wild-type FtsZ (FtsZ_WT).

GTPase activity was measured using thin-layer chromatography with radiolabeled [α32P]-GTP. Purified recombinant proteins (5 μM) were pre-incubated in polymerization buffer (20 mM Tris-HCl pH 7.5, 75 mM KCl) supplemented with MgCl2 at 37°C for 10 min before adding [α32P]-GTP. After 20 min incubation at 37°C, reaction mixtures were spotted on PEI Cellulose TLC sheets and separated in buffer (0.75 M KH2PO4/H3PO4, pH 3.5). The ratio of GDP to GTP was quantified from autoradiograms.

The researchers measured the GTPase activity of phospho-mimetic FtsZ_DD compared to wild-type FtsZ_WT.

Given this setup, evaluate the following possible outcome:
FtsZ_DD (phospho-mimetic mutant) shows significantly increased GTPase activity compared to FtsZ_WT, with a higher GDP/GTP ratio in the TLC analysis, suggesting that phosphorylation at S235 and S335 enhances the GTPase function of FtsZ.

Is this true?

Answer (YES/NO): NO